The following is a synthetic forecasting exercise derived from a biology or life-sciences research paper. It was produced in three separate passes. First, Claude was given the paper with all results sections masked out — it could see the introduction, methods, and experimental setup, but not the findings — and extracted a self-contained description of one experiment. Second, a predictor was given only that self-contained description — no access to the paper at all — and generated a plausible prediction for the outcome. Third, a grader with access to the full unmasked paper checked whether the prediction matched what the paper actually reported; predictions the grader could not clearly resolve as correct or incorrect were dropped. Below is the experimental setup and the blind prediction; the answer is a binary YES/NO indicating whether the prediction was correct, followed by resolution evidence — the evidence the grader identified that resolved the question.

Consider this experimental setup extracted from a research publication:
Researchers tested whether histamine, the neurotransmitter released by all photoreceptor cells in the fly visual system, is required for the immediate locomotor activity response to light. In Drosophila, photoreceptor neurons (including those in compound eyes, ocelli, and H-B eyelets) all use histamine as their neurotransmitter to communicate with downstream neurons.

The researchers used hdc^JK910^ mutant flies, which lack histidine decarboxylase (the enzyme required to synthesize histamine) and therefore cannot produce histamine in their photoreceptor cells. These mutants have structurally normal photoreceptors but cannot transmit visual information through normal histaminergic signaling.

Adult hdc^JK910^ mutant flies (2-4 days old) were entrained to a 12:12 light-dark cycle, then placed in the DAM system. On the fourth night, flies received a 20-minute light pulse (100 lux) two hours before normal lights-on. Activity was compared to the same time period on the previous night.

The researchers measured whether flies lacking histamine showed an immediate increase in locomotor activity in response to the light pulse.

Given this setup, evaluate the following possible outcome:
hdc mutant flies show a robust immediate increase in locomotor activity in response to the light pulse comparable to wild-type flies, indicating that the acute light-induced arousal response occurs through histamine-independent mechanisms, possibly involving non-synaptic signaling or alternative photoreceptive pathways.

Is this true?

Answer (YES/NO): NO